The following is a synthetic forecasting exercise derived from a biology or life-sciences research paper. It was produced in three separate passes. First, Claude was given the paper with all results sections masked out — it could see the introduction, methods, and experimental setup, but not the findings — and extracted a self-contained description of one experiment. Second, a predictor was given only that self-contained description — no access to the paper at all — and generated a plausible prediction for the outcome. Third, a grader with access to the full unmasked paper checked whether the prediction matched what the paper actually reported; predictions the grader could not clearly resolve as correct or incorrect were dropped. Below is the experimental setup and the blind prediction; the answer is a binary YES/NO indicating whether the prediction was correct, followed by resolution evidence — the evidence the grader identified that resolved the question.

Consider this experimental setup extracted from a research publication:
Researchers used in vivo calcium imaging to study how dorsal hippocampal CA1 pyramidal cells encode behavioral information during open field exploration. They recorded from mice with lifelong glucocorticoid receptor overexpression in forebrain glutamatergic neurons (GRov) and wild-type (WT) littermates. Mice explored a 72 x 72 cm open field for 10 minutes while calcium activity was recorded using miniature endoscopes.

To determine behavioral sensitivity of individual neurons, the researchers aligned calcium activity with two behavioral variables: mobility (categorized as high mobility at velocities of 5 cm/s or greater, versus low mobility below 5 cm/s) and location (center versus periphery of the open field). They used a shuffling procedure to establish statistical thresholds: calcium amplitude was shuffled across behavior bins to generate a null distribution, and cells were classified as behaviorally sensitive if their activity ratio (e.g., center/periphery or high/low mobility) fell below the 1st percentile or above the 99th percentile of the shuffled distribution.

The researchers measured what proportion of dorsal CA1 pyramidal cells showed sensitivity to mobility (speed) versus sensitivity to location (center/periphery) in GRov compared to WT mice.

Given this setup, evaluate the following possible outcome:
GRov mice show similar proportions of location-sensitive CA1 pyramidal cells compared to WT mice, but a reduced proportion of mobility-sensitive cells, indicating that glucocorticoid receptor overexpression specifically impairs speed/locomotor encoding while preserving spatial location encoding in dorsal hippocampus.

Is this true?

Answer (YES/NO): NO